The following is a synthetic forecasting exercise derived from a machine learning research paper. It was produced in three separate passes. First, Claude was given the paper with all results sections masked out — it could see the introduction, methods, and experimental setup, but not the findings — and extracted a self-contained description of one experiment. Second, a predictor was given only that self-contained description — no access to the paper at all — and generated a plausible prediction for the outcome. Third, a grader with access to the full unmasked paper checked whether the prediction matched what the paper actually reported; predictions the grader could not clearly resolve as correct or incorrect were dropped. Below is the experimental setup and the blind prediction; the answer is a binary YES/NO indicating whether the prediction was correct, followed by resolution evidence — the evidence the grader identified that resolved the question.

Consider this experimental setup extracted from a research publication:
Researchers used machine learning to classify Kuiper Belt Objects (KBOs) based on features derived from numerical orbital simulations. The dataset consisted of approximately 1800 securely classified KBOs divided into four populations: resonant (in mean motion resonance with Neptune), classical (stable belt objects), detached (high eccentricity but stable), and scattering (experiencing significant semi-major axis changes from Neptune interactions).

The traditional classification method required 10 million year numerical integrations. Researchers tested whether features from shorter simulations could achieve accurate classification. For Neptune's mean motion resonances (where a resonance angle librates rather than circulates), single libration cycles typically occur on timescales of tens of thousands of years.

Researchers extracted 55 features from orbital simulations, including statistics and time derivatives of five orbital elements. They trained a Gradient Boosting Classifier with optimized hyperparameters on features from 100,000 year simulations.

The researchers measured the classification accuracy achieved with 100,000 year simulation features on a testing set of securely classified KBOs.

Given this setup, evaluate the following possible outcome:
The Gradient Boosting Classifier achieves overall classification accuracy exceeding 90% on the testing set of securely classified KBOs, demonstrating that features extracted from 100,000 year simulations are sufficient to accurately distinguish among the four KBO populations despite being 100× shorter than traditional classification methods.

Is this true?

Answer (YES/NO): YES